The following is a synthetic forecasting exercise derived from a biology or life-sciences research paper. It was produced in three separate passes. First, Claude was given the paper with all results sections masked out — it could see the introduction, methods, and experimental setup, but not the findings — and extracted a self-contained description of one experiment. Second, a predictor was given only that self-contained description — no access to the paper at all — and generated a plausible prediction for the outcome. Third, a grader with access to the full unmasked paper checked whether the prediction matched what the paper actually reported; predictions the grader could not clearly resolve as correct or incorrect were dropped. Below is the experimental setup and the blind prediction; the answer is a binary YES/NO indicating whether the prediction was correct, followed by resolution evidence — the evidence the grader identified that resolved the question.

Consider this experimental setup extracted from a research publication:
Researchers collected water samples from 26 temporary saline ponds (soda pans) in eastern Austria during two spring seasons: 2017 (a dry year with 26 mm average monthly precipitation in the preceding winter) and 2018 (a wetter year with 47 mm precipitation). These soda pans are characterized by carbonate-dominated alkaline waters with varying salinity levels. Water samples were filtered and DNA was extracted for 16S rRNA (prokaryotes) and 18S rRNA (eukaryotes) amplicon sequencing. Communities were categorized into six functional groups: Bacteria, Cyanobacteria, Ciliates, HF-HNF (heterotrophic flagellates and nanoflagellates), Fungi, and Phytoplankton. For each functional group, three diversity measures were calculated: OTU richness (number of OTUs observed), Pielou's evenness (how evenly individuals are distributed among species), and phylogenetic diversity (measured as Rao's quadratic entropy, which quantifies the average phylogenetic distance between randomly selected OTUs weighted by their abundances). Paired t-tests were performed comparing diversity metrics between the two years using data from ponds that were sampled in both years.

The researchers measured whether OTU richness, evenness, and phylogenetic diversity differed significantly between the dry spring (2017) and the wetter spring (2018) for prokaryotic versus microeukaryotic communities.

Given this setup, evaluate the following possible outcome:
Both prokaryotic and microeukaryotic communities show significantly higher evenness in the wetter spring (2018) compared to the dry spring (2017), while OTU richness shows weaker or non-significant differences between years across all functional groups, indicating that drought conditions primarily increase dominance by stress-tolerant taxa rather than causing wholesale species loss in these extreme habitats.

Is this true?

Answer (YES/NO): NO